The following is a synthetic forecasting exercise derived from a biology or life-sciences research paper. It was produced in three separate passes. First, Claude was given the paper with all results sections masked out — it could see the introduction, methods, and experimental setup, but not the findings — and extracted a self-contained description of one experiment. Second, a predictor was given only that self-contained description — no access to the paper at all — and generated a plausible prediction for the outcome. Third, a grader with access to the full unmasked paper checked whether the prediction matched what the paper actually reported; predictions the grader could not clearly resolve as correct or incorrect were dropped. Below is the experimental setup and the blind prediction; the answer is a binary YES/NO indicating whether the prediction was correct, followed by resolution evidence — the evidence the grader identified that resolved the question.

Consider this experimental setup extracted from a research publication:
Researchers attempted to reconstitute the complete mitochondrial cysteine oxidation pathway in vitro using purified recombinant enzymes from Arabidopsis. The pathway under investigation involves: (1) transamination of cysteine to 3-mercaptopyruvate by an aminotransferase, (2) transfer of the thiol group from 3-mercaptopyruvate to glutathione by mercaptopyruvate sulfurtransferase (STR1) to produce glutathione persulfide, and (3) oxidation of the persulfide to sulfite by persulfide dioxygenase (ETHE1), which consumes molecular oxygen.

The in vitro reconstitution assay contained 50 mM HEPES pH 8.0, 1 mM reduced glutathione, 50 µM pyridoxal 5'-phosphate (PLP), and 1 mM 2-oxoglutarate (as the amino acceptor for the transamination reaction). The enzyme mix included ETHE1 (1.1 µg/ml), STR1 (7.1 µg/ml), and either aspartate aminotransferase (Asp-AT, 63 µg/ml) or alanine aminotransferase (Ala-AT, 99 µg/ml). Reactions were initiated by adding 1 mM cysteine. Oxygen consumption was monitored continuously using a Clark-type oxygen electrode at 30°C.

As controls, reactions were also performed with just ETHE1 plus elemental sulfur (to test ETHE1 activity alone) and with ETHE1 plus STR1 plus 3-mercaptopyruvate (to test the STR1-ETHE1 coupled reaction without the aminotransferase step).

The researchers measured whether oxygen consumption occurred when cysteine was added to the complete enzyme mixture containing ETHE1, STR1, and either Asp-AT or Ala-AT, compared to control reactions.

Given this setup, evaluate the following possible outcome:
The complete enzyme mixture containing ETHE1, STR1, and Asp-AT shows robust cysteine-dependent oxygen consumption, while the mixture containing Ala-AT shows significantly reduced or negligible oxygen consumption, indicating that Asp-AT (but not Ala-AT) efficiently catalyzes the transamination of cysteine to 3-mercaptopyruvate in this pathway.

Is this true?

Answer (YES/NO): NO